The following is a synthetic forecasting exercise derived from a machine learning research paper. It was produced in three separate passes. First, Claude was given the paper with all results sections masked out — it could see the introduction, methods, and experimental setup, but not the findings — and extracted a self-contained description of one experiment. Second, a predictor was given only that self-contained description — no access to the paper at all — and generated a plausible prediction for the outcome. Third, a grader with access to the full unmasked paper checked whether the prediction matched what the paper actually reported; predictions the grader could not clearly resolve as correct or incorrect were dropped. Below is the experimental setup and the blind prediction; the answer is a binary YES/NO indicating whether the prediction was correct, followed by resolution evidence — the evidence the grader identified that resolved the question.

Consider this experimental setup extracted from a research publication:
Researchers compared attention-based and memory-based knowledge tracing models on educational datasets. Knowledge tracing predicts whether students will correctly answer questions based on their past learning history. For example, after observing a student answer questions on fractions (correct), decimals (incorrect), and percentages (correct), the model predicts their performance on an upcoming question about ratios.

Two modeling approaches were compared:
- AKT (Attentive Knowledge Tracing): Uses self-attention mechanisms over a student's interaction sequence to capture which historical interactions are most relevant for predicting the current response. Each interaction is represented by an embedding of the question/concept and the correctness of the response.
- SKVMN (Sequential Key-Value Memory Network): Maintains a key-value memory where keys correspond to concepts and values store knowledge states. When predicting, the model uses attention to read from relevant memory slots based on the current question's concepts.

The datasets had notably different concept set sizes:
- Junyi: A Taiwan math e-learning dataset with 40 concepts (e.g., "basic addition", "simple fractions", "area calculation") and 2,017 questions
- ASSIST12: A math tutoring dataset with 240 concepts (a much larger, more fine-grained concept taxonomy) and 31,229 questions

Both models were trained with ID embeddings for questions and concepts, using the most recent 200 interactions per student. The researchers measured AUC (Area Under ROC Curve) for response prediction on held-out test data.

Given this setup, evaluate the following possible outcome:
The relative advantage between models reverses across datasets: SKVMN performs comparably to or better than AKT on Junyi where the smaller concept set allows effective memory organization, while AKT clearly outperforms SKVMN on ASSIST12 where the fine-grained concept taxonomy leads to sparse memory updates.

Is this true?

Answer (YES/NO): NO